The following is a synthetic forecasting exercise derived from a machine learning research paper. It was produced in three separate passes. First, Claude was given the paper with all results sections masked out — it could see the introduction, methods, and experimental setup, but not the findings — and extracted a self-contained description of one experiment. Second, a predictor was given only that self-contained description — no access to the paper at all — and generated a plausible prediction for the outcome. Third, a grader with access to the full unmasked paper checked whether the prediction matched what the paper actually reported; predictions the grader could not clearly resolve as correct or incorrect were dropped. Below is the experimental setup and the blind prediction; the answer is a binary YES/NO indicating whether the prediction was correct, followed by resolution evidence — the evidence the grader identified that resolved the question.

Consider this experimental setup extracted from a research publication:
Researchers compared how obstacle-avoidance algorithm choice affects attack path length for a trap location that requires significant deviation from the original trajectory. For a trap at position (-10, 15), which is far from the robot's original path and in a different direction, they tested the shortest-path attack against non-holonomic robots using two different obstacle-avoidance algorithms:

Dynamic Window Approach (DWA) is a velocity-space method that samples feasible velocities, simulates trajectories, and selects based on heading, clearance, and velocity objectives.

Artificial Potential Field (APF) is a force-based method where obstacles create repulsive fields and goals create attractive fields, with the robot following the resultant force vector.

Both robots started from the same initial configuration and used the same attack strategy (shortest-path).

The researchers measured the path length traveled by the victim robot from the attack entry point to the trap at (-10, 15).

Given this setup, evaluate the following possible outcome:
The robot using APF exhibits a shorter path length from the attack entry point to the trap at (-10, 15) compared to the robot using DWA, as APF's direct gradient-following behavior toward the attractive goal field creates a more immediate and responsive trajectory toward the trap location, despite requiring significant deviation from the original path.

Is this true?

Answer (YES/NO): NO